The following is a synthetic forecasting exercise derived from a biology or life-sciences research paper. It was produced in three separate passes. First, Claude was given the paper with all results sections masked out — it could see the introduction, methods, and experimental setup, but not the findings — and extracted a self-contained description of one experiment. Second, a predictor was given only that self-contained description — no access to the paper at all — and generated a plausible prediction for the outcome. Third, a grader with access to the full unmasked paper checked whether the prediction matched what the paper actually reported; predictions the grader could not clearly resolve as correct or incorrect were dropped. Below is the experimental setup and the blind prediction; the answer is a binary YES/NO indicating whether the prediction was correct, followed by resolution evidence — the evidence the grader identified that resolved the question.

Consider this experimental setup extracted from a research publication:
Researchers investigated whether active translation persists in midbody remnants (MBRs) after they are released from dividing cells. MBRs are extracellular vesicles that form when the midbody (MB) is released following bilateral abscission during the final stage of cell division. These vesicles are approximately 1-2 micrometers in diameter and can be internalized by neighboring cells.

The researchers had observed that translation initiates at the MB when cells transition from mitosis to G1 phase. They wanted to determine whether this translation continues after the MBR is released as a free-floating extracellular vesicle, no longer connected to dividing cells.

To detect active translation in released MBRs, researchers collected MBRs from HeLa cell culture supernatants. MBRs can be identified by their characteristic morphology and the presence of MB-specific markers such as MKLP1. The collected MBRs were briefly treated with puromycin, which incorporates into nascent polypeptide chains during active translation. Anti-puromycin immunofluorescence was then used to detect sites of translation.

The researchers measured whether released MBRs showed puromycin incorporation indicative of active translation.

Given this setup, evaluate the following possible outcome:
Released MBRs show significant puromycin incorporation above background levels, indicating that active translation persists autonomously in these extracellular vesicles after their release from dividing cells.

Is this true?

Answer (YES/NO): YES